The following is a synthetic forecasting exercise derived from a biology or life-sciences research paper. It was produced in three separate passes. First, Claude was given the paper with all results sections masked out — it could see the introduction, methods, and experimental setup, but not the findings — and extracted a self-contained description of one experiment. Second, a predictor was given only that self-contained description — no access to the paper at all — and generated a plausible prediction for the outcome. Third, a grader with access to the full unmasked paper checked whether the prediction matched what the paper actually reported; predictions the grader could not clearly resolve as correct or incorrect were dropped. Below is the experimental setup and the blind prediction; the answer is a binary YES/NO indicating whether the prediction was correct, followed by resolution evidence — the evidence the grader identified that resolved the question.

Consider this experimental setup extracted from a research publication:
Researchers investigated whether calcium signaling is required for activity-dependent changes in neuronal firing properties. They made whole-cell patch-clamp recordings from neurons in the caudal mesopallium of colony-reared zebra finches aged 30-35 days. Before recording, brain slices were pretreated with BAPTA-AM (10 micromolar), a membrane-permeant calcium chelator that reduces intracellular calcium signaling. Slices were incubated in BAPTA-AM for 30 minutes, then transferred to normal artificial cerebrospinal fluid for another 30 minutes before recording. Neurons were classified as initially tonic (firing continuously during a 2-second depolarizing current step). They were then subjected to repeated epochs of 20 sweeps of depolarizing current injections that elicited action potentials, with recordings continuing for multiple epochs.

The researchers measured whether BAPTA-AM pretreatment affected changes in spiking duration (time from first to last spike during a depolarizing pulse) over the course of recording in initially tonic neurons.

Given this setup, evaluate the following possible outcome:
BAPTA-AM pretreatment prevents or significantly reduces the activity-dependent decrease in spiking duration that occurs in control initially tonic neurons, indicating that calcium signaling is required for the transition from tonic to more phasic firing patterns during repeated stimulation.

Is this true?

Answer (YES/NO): YES